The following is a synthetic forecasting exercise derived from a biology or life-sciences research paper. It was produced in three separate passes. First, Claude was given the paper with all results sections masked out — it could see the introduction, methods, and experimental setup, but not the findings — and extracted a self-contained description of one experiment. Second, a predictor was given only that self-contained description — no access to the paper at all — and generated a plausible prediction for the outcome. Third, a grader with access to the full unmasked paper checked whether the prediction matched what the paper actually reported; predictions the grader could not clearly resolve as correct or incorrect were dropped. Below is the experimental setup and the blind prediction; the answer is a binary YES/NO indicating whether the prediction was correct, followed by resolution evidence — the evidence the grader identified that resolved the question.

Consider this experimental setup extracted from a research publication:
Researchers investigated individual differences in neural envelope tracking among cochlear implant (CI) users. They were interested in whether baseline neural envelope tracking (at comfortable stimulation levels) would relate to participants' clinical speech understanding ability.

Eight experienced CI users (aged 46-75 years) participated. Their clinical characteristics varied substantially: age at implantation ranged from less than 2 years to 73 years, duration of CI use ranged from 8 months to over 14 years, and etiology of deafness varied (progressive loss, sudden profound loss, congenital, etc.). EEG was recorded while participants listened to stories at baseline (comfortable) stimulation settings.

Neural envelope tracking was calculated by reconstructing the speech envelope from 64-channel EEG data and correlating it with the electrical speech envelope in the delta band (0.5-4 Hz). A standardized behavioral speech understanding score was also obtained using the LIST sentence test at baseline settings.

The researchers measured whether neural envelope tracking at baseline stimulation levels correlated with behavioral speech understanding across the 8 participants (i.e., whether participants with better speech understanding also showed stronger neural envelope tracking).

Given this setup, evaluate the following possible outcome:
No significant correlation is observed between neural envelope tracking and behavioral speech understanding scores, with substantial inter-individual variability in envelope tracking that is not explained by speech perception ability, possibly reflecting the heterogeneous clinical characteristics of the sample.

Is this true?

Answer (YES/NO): NO